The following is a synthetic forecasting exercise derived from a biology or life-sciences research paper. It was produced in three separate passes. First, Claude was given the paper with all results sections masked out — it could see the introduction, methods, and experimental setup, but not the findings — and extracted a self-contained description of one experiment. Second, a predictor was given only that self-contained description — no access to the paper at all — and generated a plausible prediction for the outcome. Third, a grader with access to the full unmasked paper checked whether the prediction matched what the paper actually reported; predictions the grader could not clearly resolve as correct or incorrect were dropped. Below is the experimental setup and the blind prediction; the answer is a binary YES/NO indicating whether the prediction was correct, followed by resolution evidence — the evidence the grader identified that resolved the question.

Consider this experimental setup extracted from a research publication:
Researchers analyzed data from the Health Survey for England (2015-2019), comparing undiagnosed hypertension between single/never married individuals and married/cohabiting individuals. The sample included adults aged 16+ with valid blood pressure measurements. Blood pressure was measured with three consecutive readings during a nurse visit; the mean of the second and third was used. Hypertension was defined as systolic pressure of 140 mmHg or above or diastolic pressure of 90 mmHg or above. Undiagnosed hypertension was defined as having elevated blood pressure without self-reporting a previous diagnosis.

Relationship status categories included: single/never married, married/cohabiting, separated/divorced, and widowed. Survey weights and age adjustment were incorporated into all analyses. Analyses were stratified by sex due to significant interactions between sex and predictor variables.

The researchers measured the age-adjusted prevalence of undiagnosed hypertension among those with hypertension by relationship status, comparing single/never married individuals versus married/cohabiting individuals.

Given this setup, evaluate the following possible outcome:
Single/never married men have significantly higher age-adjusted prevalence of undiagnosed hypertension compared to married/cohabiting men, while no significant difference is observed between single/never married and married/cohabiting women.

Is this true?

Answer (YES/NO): NO